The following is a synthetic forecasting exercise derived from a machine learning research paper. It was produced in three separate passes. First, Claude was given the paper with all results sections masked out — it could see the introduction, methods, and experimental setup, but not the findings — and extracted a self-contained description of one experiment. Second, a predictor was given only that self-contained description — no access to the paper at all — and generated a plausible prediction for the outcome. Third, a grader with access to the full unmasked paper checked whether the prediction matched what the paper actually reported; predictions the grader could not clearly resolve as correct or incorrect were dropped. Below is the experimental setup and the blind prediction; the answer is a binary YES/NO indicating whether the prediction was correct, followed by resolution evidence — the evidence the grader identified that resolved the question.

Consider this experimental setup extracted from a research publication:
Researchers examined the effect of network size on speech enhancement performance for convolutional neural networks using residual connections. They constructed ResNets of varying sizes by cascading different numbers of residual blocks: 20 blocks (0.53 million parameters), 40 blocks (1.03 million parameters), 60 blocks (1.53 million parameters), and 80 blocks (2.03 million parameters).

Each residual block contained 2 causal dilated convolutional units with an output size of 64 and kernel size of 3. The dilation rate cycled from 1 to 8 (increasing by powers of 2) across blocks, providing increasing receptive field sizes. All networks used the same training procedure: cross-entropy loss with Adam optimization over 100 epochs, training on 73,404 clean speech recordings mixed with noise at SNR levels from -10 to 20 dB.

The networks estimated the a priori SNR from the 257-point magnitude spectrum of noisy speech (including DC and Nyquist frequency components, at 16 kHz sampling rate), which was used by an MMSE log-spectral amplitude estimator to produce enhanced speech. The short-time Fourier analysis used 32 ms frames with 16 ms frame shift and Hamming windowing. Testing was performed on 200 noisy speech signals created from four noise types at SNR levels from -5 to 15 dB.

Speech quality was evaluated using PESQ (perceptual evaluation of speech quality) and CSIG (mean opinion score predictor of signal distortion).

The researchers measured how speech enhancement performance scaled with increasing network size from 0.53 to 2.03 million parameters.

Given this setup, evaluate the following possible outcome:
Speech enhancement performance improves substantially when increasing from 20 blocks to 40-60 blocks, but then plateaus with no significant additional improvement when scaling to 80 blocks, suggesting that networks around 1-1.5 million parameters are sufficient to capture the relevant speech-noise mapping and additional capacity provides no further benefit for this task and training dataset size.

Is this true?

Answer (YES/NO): NO